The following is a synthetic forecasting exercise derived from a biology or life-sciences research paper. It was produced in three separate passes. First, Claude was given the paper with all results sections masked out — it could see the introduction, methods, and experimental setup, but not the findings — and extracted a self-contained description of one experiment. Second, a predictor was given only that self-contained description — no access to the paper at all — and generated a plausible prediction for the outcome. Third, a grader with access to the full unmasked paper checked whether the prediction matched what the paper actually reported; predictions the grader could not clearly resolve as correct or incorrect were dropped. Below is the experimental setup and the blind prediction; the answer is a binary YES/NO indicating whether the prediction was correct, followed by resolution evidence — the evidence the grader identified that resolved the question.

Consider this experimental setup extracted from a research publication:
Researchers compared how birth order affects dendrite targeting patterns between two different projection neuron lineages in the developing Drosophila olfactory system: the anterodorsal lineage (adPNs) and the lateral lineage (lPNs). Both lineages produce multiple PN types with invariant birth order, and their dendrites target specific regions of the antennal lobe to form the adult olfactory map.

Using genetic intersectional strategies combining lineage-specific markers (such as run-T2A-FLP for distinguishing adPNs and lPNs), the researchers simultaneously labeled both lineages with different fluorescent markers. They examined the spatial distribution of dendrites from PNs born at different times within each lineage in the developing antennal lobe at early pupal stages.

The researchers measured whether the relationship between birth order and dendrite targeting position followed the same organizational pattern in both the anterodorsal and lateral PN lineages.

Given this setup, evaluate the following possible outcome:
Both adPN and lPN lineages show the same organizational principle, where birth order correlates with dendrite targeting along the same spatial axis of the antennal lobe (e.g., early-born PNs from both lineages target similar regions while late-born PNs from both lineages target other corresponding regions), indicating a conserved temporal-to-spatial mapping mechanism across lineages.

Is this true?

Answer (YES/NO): NO